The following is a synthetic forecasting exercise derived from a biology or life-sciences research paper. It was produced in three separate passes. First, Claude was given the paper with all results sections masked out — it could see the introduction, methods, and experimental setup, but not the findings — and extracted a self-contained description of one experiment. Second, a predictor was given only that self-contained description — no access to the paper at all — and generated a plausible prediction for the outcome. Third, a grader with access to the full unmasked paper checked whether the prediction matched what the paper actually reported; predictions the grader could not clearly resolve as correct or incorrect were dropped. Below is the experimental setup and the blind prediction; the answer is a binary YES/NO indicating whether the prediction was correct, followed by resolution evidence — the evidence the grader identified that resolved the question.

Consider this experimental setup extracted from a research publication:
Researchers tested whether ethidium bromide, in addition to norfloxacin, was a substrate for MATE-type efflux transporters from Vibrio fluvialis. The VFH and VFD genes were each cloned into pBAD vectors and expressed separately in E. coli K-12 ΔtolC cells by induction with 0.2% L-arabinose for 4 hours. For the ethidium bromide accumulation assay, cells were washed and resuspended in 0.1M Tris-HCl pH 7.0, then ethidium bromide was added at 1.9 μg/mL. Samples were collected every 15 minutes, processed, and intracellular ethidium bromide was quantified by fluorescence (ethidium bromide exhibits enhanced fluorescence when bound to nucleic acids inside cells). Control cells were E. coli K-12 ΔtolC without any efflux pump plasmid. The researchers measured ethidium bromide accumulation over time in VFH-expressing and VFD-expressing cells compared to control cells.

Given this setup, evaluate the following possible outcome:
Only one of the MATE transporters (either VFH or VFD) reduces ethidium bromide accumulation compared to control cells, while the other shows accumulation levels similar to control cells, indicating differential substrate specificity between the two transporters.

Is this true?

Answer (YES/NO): NO